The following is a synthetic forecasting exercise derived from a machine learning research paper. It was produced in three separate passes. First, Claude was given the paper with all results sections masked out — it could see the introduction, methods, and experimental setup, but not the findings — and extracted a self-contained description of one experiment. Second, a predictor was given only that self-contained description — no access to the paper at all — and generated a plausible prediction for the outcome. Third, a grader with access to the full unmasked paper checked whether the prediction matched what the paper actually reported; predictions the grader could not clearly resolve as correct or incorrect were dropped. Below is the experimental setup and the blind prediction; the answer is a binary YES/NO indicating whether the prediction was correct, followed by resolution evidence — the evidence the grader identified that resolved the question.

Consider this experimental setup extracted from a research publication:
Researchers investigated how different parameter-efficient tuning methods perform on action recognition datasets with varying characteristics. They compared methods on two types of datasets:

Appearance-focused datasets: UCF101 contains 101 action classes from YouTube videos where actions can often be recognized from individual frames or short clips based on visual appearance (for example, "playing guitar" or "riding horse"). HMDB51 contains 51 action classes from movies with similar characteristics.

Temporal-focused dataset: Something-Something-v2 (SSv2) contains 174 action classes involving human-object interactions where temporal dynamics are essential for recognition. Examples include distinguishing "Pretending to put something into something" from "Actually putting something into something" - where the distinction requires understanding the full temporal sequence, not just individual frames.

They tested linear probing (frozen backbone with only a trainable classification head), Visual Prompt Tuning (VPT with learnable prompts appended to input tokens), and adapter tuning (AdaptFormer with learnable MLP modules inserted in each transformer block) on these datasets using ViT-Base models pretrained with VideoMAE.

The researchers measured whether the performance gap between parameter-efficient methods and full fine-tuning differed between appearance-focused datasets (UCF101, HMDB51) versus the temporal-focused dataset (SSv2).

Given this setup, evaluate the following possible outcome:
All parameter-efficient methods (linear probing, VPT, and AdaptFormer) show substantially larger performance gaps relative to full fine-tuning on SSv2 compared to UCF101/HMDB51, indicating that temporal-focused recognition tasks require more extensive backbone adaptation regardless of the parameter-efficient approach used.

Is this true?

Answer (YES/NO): YES